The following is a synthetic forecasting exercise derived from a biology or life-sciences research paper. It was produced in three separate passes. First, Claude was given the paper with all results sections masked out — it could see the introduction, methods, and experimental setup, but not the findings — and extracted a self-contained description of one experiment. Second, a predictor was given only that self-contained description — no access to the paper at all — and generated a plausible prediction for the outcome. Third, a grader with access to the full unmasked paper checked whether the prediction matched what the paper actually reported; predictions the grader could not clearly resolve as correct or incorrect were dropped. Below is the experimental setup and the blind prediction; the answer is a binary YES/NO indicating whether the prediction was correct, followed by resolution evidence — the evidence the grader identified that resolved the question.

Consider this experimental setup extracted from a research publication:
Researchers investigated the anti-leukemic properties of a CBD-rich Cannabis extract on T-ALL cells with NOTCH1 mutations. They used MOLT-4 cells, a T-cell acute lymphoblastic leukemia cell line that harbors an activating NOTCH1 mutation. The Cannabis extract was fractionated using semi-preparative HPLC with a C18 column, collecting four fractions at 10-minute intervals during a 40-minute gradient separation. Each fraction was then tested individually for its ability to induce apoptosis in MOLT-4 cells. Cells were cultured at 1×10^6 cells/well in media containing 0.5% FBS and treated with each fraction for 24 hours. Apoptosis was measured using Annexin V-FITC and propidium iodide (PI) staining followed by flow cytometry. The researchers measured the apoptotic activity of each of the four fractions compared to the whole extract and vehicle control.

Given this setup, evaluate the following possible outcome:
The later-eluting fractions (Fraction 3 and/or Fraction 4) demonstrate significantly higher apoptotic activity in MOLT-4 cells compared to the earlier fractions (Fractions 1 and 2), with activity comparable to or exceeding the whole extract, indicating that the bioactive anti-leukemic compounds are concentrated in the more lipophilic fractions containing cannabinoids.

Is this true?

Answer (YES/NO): NO